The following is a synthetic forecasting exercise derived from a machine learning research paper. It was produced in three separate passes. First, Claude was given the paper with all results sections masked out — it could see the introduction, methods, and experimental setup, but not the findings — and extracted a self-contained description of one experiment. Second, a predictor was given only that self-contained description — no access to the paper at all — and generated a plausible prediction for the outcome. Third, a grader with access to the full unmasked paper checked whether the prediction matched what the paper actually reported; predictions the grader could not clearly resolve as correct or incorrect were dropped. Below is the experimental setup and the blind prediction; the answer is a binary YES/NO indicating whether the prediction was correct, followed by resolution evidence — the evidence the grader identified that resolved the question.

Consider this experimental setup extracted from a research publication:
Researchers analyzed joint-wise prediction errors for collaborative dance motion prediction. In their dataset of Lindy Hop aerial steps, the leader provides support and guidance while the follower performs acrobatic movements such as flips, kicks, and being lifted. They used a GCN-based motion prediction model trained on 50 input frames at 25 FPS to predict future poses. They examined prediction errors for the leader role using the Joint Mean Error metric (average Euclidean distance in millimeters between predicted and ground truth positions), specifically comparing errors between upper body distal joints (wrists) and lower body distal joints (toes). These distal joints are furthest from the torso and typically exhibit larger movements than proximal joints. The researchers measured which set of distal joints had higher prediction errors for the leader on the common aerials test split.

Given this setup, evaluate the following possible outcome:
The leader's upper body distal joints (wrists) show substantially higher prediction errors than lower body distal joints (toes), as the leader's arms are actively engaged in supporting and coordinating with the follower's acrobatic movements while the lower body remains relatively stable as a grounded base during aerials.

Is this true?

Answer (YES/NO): NO